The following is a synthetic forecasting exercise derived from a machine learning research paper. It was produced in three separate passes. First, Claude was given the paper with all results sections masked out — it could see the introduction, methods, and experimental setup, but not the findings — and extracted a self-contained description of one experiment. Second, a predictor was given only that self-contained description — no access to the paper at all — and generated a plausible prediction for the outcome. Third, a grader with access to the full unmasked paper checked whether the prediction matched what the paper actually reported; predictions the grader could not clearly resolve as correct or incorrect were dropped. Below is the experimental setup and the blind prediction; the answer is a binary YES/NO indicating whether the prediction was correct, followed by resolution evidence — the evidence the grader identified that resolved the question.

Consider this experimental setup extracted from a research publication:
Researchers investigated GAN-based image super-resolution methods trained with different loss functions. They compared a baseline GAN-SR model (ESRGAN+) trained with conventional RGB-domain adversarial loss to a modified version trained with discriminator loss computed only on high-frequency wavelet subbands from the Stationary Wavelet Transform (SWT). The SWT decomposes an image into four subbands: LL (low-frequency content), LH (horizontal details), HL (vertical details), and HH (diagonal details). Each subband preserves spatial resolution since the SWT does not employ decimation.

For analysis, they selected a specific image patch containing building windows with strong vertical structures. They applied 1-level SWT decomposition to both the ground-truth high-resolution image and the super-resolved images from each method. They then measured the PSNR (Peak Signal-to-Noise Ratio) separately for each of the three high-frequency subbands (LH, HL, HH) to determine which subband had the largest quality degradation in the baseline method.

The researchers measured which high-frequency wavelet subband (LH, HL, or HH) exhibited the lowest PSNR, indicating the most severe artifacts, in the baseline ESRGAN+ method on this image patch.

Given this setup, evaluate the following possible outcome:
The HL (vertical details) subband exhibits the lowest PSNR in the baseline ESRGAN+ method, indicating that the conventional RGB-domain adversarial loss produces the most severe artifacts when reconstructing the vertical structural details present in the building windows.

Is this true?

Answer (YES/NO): YES